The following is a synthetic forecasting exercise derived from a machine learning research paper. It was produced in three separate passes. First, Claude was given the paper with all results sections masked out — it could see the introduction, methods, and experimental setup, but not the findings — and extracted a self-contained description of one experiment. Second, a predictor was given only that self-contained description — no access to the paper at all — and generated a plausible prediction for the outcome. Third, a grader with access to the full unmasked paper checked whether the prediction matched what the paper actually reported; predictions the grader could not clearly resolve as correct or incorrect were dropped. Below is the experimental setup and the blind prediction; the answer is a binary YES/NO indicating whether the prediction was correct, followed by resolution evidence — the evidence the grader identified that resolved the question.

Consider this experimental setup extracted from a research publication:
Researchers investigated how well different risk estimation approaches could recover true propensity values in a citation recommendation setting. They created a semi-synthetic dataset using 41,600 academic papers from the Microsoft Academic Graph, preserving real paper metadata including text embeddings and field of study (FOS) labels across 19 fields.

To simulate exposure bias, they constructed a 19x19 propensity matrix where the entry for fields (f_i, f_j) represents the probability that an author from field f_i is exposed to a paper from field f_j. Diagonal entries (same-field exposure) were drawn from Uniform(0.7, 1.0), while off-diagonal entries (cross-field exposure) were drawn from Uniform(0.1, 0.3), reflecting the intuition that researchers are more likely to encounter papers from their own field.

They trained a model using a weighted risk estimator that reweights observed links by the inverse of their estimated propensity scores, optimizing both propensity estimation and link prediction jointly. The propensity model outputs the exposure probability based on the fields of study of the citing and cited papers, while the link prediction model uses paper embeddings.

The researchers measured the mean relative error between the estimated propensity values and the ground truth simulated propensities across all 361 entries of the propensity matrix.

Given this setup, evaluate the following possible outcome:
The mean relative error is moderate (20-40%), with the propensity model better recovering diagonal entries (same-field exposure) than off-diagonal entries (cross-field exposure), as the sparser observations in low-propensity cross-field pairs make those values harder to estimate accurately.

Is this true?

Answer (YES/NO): NO